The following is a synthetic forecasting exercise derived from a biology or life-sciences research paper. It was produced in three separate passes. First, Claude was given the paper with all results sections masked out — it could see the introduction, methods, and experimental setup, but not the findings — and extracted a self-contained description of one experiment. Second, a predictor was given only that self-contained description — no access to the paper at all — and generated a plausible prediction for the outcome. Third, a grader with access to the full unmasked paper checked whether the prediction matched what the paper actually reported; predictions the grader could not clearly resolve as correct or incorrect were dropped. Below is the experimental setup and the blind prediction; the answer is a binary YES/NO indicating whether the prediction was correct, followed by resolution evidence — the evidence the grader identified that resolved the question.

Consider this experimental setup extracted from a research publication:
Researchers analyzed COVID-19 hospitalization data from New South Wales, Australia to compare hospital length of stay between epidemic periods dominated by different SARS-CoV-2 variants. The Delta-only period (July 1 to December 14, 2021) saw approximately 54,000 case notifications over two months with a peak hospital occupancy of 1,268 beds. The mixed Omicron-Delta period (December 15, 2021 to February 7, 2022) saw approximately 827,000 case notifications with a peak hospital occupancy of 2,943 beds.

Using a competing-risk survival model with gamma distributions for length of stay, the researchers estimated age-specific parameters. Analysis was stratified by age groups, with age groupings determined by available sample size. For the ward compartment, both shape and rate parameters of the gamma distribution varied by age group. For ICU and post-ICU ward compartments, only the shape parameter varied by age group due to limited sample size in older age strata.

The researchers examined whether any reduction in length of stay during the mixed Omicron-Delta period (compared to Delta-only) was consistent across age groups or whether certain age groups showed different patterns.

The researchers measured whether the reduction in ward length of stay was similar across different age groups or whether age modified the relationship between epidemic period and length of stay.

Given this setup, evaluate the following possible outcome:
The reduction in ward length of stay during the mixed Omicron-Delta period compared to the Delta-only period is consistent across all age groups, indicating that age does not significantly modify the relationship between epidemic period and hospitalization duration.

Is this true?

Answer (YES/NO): NO